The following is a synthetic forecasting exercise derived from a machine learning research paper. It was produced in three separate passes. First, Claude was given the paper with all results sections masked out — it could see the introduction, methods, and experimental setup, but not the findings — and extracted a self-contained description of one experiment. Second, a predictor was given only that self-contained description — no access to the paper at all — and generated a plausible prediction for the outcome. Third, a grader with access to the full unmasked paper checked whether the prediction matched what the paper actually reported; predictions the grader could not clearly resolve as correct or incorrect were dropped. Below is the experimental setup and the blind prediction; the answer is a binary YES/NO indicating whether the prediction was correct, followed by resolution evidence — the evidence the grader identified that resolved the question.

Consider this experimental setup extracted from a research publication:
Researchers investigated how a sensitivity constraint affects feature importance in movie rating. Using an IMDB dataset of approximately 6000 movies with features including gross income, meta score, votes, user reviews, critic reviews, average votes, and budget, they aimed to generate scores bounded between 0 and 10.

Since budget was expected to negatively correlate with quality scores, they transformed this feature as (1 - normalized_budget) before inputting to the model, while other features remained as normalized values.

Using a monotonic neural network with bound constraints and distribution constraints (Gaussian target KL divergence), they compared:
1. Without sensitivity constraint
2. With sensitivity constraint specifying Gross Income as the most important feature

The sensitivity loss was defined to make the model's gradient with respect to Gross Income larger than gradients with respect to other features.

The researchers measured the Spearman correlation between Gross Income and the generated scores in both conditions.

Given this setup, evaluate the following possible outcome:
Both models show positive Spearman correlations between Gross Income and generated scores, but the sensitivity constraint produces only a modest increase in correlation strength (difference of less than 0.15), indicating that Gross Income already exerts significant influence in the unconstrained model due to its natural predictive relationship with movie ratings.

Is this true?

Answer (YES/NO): NO